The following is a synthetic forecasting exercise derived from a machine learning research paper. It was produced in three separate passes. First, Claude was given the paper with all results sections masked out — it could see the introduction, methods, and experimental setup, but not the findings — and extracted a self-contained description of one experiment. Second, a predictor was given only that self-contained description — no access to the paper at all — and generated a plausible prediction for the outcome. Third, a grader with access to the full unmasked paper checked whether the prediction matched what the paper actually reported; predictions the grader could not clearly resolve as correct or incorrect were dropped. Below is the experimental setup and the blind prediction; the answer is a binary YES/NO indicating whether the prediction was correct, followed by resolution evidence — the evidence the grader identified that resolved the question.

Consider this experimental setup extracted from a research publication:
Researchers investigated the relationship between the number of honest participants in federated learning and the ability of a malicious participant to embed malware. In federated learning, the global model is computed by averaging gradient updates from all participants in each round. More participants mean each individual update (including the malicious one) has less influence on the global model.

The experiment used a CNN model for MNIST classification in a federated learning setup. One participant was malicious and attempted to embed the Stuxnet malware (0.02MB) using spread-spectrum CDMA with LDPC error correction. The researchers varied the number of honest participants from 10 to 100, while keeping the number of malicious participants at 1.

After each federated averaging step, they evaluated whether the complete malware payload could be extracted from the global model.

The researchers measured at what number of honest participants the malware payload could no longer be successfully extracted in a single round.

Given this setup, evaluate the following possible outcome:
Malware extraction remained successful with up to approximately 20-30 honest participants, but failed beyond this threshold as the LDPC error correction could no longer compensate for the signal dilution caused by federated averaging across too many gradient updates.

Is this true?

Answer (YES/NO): NO